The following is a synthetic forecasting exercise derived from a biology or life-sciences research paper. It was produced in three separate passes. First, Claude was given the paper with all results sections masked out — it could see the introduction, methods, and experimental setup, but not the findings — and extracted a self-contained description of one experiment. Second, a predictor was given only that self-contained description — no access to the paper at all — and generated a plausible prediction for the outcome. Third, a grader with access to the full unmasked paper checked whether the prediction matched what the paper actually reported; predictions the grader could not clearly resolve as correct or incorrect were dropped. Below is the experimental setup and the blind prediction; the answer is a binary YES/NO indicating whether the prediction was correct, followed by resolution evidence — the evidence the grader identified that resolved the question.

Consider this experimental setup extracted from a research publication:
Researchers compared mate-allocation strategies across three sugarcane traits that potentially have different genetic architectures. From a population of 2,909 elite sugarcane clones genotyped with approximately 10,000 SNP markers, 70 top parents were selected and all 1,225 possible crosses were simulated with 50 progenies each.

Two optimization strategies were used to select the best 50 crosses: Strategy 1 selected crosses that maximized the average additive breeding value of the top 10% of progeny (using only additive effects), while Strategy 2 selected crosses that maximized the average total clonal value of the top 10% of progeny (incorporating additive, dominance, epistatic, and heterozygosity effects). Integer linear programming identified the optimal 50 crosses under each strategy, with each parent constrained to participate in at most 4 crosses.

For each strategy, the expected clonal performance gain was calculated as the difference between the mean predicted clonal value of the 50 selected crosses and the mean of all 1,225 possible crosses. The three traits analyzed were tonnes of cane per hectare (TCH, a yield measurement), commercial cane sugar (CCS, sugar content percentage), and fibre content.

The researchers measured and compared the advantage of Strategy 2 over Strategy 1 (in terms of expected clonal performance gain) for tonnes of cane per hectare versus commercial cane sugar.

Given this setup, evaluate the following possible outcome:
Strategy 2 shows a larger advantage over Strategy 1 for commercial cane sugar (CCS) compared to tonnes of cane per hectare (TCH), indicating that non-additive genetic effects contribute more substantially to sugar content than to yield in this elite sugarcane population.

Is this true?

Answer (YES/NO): NO